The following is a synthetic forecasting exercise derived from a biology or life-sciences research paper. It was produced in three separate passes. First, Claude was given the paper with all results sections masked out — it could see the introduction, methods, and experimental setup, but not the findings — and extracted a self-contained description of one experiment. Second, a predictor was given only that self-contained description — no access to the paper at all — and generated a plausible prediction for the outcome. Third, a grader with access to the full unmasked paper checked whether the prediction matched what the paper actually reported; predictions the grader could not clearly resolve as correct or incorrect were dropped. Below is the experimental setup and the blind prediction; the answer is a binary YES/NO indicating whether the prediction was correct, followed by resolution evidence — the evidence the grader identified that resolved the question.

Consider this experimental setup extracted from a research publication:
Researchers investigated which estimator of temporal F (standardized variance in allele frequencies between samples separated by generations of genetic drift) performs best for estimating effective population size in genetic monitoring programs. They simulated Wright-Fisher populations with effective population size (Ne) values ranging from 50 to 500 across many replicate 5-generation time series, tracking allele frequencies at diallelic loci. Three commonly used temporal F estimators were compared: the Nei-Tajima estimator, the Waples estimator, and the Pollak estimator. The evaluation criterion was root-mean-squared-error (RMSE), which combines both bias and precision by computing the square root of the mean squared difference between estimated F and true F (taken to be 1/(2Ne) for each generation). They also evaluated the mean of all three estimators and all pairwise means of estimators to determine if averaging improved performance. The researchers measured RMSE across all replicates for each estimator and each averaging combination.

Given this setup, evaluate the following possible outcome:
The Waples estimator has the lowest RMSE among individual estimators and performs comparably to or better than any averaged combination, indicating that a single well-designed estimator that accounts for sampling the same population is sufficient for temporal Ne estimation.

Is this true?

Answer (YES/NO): NO